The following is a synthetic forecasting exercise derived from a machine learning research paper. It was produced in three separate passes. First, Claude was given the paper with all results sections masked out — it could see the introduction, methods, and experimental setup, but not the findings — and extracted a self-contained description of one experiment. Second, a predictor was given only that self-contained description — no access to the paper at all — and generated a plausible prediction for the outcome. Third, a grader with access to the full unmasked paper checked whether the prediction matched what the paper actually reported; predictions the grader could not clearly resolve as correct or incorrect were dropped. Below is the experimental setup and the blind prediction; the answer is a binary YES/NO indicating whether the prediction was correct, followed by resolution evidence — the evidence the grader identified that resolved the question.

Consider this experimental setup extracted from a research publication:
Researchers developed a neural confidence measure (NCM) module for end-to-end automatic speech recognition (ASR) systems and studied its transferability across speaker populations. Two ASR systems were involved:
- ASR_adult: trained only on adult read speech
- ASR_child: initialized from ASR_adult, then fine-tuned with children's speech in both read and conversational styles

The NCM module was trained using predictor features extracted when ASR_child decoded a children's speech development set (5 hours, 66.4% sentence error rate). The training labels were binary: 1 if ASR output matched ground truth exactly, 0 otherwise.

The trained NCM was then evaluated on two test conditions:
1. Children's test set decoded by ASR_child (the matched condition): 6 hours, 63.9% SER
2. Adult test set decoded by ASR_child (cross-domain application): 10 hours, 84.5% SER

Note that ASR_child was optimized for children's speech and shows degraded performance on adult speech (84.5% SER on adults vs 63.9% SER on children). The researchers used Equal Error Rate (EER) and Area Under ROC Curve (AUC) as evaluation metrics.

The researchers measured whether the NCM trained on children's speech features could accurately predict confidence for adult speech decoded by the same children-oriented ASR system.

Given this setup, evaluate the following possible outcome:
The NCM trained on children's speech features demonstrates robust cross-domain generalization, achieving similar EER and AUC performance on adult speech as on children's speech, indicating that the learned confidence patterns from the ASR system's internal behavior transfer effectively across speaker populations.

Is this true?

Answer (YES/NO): NO